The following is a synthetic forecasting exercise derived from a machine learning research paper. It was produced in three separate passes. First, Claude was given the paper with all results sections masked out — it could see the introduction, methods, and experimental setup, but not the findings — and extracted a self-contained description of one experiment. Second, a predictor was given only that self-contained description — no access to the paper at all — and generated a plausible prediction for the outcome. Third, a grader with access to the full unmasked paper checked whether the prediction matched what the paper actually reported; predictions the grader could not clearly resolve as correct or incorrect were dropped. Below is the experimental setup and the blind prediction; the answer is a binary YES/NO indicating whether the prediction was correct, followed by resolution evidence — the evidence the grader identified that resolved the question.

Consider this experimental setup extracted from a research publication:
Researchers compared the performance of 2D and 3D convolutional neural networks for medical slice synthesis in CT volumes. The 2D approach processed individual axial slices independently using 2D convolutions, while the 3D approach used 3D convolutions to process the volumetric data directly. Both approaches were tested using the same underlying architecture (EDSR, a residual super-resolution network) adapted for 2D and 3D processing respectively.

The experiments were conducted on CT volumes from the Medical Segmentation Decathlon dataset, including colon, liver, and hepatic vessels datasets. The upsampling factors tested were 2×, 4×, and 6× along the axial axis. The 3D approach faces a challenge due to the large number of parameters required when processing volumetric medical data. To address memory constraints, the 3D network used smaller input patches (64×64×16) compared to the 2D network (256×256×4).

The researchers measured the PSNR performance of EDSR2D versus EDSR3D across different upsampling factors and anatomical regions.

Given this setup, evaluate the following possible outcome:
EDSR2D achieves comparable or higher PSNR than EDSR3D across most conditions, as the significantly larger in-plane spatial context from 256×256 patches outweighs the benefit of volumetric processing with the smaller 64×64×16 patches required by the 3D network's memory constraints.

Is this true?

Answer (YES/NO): NO